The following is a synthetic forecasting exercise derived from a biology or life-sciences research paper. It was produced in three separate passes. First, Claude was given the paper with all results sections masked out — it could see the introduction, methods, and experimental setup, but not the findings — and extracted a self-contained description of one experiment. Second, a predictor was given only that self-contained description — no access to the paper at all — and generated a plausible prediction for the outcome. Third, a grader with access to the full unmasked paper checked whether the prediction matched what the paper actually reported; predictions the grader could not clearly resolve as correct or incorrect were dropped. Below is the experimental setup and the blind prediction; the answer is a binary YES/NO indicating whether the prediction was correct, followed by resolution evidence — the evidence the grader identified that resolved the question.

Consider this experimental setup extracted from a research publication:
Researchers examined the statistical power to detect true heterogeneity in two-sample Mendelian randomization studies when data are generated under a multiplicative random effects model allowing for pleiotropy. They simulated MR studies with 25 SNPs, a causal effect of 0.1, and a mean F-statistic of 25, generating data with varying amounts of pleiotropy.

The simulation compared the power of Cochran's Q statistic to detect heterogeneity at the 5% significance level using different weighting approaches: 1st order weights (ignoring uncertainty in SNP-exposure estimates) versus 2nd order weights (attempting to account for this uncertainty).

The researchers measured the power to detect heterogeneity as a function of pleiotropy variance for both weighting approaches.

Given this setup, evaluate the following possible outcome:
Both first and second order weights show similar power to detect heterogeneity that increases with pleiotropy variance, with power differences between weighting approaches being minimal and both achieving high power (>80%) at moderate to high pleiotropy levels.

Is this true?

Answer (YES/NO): NO